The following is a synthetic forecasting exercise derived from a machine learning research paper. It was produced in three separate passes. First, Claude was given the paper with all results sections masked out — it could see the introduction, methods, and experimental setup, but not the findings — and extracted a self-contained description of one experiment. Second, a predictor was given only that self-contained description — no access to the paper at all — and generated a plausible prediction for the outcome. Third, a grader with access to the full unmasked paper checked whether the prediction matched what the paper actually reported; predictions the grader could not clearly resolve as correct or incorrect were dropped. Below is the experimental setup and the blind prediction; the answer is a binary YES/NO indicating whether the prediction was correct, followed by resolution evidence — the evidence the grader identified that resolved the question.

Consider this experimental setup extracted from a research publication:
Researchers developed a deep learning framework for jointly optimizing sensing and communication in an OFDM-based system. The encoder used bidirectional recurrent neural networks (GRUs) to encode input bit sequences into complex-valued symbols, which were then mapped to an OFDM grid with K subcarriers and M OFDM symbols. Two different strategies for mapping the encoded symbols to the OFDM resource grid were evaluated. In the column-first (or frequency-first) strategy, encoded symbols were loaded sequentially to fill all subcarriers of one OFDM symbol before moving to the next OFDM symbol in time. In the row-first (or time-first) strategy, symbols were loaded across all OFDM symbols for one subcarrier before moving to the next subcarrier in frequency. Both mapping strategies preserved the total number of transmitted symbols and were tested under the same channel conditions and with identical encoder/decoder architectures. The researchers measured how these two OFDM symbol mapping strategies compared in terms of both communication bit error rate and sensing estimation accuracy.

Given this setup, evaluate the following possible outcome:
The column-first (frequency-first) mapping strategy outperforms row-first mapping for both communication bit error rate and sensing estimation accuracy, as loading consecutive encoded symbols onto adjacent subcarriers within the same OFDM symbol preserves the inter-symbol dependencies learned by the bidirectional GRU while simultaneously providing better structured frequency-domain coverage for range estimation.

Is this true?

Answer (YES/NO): NO